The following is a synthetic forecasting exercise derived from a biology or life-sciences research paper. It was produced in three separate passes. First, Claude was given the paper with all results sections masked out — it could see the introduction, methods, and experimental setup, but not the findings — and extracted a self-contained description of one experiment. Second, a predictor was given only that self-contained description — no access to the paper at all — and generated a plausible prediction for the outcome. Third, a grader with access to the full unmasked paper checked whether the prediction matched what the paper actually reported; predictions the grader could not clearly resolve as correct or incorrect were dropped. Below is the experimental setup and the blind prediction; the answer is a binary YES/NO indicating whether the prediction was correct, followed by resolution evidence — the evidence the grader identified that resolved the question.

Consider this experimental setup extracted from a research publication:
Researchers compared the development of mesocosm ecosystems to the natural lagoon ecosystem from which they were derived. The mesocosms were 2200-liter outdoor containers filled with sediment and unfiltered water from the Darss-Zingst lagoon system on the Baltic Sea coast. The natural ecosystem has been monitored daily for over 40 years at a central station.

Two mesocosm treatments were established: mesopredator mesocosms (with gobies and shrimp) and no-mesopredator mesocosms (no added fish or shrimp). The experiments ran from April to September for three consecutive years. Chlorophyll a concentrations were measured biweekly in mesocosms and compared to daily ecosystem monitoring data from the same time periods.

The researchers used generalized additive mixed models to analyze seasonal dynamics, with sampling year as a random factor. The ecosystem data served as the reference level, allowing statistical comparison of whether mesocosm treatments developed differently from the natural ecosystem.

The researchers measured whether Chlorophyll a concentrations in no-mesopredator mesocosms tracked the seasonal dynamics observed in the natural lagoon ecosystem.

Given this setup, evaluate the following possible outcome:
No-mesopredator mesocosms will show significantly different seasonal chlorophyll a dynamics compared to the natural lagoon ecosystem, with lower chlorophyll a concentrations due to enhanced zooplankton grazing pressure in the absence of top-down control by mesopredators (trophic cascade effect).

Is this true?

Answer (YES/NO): NO